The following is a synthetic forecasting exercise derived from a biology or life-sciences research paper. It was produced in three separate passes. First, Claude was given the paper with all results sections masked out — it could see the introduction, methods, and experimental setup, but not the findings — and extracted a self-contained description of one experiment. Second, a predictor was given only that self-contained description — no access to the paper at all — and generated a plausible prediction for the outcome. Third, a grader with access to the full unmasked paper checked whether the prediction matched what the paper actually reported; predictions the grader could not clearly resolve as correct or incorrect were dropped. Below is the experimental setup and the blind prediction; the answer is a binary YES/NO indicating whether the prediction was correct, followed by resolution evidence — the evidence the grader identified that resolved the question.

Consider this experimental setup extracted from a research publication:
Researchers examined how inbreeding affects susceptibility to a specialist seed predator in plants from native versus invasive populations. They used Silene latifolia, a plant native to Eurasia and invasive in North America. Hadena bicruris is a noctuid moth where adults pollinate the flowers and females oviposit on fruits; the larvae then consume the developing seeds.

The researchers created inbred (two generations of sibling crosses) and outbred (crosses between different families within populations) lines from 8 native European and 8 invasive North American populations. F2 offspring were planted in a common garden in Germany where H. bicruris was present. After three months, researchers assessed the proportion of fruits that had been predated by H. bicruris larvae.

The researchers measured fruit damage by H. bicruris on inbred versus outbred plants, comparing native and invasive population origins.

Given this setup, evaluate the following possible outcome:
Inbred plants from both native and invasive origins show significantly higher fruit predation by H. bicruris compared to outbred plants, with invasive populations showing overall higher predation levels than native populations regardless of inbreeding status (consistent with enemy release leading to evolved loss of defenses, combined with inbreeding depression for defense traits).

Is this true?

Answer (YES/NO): NO